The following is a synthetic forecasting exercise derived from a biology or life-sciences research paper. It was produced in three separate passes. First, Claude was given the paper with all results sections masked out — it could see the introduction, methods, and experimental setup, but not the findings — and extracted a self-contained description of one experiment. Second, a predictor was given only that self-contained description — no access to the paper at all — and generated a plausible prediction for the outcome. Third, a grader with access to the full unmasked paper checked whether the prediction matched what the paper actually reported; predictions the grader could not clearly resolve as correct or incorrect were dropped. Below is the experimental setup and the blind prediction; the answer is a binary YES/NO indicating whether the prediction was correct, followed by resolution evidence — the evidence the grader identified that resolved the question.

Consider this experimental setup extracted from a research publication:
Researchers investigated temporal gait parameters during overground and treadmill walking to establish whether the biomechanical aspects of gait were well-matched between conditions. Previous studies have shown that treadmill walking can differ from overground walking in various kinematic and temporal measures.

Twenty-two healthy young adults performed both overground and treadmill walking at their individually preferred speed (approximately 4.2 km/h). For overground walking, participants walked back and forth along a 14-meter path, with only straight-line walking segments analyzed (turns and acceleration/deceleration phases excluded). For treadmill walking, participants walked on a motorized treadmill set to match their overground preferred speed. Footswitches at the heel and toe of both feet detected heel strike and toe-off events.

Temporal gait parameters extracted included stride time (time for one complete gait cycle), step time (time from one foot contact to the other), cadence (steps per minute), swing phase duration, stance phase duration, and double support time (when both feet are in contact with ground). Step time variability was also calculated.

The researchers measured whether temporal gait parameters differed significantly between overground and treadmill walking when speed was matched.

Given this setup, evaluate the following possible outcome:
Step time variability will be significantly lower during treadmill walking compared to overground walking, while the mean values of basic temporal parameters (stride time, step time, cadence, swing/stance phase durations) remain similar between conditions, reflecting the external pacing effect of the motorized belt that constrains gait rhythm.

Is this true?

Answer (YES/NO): NO